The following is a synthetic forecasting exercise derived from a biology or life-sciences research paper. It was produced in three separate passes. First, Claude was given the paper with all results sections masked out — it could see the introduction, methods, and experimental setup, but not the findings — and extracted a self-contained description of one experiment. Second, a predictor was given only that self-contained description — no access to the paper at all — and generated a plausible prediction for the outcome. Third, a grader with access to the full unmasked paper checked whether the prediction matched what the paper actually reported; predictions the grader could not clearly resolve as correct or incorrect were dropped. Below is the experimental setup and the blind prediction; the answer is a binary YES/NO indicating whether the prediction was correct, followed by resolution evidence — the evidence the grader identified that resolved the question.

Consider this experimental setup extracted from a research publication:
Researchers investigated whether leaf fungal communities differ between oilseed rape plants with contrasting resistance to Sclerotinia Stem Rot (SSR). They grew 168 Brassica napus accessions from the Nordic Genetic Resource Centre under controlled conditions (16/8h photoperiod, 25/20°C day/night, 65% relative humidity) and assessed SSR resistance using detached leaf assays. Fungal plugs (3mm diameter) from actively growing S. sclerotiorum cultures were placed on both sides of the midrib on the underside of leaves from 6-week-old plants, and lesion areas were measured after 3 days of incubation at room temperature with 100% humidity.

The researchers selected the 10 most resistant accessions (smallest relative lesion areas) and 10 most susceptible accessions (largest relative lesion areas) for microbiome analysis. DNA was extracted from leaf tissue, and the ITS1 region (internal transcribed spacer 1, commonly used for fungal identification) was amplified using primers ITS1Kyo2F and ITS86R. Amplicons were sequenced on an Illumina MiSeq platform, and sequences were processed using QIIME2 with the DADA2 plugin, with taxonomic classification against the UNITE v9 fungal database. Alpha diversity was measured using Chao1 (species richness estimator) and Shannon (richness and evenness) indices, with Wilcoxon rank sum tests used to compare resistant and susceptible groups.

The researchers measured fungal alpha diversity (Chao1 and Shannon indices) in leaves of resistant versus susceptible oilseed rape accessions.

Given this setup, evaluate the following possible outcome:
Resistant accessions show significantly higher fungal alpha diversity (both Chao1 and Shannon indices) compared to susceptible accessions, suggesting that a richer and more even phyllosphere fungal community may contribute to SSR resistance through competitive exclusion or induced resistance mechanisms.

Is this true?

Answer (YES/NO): NO